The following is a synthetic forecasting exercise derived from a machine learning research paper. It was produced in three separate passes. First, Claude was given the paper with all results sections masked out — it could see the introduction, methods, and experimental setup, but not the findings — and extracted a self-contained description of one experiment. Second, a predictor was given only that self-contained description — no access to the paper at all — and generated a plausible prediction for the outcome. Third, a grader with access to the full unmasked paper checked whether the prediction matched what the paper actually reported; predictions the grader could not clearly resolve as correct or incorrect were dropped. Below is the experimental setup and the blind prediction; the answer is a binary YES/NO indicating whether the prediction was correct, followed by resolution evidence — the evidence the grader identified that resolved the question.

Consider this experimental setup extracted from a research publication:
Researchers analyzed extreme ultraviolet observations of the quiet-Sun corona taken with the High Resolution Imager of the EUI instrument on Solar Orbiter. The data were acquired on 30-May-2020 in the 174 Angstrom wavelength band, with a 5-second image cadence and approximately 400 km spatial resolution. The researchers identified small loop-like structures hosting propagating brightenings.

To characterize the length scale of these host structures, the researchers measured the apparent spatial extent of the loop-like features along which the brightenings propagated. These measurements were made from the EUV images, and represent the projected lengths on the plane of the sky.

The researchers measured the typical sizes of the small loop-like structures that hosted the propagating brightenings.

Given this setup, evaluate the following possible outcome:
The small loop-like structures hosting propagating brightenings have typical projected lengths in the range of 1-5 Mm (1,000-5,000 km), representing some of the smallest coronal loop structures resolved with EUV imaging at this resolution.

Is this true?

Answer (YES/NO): YES